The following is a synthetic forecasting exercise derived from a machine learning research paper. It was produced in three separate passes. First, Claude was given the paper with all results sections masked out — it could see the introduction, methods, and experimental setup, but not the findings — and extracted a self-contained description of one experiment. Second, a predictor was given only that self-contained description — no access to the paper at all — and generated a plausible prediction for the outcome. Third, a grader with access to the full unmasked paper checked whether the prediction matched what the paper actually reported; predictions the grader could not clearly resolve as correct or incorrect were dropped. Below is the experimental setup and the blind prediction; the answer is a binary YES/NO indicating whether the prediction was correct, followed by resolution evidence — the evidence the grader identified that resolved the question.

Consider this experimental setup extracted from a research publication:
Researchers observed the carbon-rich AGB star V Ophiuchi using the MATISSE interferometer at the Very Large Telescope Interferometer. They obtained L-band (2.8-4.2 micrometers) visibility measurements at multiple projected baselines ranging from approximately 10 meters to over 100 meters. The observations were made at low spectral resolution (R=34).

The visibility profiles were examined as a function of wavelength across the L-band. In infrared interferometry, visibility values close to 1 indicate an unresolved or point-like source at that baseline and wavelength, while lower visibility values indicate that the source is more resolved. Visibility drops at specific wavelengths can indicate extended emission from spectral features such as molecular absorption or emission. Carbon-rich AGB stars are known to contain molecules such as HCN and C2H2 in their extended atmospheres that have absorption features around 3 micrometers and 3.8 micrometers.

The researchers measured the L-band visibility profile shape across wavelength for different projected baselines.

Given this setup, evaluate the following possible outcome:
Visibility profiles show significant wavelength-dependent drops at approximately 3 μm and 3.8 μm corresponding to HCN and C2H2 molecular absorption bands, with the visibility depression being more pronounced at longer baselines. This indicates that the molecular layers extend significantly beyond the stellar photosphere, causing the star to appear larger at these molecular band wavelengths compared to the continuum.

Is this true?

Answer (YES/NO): YES